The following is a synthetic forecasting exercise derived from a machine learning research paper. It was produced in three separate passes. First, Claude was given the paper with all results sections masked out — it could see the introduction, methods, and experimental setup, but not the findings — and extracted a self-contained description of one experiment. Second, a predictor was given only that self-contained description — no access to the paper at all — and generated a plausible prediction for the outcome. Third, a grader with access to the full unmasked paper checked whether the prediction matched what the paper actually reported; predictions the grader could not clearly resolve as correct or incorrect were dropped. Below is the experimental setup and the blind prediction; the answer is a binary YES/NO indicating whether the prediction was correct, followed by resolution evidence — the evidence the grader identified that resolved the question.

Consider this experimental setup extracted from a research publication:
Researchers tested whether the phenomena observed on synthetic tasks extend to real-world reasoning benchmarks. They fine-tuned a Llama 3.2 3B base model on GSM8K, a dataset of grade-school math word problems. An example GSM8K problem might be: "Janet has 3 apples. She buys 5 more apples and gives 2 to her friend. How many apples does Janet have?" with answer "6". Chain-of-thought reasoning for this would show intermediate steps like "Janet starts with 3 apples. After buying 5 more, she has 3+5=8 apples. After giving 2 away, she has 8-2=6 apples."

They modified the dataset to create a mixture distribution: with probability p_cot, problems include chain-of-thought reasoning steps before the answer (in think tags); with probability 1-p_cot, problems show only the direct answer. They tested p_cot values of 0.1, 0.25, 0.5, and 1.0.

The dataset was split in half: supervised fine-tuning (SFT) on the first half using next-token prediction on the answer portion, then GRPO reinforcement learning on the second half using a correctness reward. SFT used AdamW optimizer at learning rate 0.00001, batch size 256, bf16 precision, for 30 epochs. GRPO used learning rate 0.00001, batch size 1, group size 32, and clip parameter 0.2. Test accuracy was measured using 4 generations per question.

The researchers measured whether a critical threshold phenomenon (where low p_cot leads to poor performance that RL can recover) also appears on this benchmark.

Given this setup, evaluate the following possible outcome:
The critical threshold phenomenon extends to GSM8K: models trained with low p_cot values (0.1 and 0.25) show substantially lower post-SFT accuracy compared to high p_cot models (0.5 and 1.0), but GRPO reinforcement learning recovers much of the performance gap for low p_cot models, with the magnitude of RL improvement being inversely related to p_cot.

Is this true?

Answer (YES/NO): YES